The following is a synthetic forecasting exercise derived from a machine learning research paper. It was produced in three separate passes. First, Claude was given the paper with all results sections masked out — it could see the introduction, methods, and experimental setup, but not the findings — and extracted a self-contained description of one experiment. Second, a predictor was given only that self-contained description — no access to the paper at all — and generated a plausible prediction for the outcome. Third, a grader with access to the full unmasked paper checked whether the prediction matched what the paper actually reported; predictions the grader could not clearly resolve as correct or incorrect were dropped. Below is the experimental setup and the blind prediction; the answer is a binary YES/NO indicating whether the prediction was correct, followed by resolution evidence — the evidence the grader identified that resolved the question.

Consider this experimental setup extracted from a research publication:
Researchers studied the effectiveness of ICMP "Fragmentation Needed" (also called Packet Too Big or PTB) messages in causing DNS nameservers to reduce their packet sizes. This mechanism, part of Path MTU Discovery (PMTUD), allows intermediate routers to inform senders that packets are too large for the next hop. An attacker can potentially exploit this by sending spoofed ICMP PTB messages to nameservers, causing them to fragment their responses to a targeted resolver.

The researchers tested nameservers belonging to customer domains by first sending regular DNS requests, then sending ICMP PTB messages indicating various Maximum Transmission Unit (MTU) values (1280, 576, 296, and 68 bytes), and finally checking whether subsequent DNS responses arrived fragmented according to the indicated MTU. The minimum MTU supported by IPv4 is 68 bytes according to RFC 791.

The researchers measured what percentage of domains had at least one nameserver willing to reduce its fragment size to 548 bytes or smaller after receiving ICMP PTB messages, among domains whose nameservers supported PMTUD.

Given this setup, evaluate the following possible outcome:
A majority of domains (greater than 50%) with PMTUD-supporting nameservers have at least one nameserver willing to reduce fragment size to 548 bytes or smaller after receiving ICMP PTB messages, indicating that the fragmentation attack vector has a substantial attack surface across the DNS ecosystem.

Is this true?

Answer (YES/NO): YES